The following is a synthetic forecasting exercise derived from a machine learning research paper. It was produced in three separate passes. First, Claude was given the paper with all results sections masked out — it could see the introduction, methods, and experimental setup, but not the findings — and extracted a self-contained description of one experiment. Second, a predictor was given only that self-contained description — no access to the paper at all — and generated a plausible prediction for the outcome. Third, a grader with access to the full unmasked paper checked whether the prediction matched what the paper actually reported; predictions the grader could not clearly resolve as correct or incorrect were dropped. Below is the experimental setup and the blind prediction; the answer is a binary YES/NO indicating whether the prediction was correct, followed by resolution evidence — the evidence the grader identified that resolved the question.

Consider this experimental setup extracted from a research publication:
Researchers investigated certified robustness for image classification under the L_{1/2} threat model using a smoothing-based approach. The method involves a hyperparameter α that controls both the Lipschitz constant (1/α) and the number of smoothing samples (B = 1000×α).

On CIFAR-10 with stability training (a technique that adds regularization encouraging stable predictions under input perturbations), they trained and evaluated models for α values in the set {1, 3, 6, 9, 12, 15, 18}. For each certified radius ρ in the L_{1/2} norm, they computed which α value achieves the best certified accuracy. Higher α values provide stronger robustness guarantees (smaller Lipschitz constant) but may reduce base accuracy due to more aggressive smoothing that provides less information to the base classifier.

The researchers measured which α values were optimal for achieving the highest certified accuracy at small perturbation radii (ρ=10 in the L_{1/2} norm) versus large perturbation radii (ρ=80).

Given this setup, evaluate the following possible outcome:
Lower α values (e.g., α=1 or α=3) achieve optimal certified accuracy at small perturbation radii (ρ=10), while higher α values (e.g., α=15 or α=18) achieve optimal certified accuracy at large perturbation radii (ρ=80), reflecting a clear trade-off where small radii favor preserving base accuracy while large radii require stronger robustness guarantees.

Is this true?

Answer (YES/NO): NO